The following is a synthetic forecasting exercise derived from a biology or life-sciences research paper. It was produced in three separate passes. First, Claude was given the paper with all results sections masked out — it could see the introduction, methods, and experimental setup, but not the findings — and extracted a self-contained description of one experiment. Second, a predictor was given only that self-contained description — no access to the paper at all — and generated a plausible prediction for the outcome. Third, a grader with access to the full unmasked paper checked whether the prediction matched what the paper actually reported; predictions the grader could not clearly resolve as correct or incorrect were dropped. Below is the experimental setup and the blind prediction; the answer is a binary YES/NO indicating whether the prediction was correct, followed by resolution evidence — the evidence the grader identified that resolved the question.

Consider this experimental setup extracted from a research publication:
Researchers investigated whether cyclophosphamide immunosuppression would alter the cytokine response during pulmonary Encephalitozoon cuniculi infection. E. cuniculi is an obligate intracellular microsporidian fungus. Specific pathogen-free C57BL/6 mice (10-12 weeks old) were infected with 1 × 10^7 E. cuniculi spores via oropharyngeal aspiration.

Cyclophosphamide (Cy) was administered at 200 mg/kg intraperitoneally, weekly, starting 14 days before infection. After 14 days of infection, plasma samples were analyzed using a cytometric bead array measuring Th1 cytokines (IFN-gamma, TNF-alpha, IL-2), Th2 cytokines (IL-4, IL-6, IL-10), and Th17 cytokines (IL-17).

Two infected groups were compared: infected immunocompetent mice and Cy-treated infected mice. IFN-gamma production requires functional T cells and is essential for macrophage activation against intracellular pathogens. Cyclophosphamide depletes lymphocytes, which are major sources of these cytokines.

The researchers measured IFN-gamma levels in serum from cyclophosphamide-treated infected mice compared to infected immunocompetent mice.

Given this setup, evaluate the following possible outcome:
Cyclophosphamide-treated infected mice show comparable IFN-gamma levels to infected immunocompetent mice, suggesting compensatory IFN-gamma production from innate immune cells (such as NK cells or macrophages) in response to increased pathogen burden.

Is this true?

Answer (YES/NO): NO